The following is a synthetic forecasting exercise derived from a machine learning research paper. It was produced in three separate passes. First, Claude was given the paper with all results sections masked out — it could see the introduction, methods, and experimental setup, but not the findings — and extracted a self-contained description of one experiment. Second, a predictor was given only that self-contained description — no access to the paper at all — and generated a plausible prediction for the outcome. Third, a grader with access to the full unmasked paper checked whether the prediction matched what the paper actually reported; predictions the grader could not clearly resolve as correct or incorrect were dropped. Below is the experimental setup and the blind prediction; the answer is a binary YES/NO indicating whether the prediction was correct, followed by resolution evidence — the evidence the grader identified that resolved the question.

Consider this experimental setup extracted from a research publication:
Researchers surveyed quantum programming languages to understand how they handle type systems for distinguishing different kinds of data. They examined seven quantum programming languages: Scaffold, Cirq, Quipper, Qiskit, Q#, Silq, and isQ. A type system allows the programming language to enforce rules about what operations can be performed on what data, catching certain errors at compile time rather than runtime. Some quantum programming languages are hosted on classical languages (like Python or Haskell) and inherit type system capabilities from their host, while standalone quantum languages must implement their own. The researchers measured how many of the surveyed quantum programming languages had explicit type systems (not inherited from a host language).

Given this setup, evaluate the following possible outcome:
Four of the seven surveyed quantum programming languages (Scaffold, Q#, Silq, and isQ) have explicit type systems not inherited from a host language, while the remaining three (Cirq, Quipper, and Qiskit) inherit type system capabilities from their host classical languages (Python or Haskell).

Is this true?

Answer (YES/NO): NO